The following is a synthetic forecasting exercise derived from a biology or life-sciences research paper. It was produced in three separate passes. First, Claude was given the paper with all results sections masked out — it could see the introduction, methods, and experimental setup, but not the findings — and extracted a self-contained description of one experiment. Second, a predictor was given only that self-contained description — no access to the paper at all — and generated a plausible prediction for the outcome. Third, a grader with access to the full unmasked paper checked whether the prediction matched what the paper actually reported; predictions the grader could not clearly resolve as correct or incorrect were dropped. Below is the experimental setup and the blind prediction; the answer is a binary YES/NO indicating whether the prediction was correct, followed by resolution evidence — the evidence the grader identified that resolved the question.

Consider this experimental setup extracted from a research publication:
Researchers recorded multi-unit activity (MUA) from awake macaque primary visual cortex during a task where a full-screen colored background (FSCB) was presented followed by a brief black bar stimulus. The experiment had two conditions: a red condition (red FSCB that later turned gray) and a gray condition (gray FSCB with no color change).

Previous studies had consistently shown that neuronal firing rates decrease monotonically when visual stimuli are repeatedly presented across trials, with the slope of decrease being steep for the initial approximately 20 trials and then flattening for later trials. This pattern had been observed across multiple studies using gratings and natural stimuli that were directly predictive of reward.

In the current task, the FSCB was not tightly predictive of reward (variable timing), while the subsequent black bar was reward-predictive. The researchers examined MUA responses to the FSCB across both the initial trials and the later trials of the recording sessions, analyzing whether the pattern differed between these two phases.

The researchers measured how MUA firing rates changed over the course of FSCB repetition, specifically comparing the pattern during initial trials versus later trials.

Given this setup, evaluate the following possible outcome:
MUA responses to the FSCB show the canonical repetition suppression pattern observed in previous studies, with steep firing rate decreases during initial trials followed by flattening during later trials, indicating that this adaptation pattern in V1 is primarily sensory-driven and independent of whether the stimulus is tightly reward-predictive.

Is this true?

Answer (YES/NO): NO